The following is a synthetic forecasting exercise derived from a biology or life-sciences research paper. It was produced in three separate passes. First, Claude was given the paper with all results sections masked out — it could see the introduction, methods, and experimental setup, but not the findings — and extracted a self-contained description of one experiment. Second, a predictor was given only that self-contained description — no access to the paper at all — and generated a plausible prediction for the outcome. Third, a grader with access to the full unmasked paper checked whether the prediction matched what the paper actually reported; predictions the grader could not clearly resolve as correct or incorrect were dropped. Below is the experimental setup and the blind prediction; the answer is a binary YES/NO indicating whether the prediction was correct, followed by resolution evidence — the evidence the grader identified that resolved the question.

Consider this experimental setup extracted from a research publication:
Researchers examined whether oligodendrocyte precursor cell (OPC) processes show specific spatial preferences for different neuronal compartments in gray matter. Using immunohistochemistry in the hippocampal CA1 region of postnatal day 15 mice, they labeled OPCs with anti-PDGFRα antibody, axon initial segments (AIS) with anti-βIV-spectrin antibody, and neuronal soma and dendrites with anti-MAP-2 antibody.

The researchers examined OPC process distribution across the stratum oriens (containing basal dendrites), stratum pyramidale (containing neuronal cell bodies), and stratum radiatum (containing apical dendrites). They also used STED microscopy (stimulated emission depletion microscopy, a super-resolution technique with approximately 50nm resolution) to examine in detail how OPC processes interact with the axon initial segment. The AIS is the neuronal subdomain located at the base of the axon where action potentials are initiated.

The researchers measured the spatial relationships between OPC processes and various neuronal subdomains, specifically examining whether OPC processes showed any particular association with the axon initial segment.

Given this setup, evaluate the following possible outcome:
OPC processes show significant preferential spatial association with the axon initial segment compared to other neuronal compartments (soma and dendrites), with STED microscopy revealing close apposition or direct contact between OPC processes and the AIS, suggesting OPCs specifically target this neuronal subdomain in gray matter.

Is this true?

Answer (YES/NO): NO